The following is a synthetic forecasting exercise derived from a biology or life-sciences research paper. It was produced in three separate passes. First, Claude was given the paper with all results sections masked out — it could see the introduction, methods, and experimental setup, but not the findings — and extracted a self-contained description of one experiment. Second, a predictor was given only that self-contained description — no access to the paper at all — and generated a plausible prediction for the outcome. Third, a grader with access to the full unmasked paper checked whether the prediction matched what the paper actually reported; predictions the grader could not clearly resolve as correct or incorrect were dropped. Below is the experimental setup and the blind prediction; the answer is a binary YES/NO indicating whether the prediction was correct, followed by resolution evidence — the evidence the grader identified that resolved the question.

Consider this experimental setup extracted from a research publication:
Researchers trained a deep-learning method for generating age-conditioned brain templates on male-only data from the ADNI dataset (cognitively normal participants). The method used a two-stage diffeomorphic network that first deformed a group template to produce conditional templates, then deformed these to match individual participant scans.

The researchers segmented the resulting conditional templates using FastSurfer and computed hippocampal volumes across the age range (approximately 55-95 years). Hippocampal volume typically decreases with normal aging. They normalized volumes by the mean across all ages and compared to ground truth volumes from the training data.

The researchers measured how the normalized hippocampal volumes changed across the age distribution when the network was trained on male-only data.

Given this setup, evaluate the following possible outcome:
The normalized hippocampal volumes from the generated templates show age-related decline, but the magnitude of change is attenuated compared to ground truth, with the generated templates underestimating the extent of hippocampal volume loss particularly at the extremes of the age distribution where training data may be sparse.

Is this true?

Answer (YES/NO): NO